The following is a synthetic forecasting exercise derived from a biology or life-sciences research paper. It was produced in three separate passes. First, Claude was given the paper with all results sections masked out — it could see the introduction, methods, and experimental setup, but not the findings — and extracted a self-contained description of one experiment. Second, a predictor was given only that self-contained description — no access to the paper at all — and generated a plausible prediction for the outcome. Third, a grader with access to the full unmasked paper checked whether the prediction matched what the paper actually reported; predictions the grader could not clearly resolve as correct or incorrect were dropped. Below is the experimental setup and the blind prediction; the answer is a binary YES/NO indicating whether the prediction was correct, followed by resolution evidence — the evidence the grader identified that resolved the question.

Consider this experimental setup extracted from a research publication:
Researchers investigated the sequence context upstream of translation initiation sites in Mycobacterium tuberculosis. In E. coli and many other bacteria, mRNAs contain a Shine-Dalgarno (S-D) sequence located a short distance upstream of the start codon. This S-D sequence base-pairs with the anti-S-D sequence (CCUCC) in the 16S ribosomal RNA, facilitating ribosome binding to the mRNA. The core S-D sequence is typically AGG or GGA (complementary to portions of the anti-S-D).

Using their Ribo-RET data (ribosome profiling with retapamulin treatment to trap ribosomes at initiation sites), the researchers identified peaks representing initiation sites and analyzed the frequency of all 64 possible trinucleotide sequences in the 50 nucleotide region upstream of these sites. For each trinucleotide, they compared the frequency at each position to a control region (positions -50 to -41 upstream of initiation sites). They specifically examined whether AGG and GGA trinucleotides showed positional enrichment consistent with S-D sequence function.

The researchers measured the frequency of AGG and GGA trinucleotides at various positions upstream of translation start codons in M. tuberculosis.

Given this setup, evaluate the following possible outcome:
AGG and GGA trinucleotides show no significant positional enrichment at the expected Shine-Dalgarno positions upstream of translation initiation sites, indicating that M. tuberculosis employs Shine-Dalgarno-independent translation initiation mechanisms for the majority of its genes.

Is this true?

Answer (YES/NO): NO